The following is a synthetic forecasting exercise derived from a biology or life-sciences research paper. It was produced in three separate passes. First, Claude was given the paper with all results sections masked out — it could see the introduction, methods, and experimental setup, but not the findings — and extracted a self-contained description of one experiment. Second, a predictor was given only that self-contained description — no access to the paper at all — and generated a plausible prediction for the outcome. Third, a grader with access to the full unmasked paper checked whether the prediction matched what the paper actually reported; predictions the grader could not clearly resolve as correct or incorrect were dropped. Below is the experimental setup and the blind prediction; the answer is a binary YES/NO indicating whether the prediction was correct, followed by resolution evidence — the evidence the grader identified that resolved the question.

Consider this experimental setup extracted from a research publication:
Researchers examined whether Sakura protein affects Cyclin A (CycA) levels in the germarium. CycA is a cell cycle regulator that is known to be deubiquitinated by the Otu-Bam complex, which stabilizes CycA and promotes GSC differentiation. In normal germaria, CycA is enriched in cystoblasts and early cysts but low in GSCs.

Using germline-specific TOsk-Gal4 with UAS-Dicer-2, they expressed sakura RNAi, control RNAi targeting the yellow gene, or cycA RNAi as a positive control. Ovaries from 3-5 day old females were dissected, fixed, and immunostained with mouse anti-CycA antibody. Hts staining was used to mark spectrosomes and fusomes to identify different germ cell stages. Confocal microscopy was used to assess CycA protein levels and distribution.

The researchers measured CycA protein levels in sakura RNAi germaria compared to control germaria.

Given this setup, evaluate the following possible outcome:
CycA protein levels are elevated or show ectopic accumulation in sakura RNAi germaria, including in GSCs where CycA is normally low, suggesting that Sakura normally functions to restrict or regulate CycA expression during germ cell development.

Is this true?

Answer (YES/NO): YES